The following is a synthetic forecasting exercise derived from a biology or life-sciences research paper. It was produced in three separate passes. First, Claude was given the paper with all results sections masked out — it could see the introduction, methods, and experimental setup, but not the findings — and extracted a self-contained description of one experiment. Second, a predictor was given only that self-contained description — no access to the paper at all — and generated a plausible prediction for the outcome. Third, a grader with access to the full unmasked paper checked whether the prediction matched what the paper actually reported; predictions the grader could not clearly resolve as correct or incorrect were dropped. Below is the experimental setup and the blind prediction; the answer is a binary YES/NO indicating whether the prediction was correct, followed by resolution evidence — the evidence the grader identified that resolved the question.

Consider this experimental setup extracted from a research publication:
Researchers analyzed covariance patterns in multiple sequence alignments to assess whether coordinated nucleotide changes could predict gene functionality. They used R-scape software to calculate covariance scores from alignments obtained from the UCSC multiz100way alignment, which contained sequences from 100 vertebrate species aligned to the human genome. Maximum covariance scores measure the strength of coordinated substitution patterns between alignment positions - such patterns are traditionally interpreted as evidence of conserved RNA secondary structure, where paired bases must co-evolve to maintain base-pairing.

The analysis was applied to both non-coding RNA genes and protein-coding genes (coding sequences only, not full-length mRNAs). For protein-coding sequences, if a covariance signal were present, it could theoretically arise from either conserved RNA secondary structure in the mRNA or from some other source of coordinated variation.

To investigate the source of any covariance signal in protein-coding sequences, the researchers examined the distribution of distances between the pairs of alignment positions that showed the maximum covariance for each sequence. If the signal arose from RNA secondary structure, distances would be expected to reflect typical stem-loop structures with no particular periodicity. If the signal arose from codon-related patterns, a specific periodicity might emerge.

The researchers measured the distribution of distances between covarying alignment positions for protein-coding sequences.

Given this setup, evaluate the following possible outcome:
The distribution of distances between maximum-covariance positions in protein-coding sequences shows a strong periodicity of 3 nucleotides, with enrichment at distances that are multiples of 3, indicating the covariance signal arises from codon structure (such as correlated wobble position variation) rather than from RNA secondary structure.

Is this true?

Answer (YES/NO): YES